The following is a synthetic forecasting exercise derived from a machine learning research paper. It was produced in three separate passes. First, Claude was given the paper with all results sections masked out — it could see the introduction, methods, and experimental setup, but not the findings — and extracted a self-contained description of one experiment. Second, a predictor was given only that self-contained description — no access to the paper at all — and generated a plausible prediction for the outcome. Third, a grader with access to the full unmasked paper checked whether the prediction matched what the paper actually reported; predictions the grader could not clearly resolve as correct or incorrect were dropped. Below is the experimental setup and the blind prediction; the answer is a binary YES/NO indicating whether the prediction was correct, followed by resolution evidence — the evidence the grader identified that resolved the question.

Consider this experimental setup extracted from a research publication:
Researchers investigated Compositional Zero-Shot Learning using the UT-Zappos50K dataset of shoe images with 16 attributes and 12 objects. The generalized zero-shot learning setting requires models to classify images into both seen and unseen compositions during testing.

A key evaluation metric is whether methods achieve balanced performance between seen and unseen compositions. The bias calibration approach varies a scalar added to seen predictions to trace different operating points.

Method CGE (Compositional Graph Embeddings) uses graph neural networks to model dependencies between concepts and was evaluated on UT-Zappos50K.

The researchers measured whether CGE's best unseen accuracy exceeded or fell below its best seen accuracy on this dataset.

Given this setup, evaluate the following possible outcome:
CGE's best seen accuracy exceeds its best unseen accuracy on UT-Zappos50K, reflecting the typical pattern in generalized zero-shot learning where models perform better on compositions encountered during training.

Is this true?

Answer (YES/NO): NO